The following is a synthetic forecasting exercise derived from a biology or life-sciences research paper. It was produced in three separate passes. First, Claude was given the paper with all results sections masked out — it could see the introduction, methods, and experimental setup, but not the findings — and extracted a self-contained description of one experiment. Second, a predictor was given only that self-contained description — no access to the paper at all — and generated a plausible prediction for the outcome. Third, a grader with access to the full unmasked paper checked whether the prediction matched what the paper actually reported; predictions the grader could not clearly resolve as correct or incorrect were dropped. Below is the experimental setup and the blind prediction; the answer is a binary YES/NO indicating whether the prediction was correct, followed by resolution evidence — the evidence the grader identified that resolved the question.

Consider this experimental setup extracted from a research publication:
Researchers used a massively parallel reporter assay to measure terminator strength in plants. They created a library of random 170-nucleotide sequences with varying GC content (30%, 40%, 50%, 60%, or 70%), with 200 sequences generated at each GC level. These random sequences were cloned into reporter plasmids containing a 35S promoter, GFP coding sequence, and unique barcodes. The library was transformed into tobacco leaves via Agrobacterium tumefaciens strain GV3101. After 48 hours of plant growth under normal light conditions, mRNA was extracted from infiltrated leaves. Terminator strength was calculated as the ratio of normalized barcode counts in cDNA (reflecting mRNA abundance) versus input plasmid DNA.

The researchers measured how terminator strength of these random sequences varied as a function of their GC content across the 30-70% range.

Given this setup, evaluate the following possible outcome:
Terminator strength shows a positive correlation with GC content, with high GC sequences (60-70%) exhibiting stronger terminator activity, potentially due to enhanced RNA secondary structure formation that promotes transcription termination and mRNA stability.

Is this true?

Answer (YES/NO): NO